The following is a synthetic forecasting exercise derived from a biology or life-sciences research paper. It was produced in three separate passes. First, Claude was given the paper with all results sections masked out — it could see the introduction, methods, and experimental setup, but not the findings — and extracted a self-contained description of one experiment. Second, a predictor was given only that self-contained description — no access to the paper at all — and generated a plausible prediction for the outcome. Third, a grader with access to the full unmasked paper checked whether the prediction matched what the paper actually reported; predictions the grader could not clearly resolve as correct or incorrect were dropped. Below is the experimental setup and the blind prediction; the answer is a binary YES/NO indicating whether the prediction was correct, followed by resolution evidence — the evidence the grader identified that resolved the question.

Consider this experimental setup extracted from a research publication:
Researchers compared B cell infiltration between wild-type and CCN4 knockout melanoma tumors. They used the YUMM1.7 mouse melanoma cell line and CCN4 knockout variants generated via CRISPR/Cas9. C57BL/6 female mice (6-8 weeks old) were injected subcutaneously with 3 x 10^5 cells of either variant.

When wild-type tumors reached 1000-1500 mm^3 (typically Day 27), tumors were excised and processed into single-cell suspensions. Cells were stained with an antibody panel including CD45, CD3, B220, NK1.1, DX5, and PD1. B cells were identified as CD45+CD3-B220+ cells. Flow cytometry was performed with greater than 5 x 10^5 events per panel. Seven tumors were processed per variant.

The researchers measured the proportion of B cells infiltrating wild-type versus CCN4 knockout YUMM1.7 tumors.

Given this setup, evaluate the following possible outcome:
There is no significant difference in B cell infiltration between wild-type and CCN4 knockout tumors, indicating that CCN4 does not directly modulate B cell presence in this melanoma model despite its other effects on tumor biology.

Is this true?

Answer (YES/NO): YES